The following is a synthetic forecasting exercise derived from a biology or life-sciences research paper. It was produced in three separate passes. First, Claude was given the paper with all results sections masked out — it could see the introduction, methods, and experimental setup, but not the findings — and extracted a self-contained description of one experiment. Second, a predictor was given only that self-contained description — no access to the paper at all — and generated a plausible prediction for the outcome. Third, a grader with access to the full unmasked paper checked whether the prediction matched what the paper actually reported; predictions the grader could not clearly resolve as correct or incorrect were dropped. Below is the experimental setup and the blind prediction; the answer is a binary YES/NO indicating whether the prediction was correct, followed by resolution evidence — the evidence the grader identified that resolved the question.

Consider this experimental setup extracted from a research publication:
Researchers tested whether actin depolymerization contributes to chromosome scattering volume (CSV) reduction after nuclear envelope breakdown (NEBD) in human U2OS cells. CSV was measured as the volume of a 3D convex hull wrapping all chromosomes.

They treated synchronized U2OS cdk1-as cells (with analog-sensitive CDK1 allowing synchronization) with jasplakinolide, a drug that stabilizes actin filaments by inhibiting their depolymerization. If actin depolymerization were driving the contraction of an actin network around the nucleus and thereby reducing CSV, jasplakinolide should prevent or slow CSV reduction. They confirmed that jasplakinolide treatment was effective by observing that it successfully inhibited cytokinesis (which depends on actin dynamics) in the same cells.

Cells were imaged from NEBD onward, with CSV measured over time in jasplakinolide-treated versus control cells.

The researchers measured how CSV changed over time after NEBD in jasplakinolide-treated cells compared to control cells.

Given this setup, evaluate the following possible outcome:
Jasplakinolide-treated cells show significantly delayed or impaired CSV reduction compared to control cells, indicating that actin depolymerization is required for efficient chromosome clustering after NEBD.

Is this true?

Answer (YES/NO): NO